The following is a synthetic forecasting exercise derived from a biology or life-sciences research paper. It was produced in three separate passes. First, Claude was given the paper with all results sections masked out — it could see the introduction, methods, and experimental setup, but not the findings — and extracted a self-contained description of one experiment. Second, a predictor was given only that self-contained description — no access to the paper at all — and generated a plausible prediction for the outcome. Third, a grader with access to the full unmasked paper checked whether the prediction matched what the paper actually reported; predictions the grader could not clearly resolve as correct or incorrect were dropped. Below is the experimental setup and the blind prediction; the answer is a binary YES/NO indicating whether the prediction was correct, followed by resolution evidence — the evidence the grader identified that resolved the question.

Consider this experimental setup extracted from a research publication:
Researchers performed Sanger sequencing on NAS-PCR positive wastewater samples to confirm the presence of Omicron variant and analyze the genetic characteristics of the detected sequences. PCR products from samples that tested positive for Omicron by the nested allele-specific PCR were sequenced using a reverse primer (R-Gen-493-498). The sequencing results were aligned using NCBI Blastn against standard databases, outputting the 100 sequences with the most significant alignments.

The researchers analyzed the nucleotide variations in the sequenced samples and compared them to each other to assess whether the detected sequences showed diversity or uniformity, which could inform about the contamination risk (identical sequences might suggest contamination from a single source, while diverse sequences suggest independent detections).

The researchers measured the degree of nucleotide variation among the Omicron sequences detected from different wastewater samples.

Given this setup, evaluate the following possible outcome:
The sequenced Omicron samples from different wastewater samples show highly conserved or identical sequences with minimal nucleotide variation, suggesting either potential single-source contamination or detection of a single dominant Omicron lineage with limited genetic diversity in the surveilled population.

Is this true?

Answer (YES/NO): NO